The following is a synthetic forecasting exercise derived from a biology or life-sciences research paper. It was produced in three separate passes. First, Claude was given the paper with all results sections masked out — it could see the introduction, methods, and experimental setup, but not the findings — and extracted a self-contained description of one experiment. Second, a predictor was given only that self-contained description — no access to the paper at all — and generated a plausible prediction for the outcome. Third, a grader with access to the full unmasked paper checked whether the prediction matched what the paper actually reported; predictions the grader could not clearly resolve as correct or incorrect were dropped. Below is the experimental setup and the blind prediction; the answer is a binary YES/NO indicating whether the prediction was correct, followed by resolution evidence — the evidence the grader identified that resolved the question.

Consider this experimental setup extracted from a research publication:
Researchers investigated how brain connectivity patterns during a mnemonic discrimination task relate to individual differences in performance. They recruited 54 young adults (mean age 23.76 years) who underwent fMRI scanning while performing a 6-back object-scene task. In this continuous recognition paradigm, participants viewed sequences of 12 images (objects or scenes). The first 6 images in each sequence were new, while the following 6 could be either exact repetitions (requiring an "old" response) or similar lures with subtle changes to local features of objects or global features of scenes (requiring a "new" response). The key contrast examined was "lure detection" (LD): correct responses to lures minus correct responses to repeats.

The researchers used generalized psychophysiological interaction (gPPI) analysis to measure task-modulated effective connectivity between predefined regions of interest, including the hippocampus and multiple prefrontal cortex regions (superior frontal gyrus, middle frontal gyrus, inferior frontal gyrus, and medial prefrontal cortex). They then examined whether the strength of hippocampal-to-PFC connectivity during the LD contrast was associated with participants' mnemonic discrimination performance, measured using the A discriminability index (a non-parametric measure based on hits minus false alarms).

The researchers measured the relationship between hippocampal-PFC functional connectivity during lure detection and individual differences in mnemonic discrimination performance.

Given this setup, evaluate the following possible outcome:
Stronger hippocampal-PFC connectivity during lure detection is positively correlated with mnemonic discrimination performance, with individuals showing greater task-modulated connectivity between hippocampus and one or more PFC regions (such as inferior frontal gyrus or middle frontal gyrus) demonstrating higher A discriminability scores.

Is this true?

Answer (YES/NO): NO